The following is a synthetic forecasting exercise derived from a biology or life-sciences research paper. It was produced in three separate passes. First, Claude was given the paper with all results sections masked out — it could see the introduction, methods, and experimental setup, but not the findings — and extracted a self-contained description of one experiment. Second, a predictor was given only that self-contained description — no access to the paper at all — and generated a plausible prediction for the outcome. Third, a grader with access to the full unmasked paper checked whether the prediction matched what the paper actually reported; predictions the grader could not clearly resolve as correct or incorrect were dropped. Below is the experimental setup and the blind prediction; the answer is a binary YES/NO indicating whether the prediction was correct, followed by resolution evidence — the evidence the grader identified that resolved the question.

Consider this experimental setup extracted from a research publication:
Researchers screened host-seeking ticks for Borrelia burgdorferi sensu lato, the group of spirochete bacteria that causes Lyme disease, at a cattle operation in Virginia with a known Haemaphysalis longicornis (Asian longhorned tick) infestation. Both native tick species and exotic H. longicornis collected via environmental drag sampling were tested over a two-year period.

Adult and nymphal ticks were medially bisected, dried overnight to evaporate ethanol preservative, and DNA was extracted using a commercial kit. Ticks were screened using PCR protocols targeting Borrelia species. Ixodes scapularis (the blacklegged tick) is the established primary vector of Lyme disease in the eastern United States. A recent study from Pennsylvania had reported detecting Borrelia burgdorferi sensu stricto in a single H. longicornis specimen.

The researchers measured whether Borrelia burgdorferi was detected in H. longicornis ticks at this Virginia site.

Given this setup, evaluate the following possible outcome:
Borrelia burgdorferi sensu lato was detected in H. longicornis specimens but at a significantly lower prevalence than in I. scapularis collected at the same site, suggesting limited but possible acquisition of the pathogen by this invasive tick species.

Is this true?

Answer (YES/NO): NO